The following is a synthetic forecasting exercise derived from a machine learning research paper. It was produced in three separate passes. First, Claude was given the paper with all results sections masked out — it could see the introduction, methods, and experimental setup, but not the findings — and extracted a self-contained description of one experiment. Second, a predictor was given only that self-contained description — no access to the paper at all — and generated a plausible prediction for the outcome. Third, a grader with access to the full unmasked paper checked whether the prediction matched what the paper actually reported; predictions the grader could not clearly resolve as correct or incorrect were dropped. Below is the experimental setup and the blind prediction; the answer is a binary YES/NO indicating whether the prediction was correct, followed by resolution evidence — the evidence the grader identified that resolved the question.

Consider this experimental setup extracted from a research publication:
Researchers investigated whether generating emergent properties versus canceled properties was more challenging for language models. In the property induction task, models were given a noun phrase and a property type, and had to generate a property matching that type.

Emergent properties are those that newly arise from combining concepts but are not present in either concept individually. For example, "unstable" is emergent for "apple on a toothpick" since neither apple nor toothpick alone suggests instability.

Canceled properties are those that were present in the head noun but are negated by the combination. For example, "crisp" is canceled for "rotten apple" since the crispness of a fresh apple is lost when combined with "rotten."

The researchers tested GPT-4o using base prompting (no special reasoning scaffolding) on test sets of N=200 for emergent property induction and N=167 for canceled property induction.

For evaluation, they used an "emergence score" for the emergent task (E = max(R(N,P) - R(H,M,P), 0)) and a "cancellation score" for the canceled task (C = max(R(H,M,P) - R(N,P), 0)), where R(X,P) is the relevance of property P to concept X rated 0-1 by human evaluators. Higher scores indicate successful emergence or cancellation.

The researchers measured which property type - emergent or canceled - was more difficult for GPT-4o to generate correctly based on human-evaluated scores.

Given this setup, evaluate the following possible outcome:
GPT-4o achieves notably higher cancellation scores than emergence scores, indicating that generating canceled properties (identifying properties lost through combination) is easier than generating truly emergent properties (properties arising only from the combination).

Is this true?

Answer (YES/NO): YES